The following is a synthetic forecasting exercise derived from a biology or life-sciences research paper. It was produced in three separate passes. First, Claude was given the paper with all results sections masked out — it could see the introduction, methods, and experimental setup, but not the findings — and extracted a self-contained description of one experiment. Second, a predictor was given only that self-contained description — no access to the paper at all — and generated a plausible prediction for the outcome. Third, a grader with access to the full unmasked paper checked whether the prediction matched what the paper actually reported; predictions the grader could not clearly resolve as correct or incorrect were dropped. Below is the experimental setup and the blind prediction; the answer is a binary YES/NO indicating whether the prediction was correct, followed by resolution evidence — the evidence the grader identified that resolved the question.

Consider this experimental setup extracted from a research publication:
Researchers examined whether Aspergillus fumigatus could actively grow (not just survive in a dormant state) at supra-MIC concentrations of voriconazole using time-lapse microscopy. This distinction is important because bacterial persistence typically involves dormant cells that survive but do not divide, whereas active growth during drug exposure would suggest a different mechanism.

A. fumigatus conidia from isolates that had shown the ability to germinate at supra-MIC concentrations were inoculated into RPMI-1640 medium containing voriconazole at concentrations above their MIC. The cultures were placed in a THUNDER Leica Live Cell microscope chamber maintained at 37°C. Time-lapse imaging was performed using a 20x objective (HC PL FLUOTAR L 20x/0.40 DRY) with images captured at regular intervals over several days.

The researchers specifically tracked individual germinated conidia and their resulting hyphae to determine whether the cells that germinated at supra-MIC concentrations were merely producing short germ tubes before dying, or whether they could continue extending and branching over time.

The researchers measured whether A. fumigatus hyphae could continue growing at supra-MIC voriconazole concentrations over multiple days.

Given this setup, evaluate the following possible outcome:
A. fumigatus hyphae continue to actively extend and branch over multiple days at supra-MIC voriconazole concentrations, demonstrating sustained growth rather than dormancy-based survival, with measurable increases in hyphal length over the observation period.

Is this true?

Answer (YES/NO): NO